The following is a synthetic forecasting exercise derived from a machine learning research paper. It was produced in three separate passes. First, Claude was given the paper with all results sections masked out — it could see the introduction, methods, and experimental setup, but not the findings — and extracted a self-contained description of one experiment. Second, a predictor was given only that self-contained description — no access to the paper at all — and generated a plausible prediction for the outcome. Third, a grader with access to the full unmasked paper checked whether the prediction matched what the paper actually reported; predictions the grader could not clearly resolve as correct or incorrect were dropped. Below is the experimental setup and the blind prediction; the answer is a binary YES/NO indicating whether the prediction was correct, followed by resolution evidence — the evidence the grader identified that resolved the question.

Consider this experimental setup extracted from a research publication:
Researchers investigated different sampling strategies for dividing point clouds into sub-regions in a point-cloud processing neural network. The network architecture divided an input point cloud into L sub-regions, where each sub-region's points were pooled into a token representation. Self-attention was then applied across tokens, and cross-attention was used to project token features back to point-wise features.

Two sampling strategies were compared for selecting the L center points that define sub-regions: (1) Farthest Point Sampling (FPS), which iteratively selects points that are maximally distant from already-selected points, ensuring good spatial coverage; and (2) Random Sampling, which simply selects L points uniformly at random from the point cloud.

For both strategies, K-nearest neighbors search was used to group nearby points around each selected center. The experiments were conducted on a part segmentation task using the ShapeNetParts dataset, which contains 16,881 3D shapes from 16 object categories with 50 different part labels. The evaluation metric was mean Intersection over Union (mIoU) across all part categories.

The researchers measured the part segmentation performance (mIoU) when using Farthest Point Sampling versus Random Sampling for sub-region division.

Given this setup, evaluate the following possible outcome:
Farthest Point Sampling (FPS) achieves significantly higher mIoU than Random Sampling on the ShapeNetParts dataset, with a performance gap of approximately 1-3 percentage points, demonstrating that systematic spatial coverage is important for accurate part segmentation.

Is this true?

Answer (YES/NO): NO